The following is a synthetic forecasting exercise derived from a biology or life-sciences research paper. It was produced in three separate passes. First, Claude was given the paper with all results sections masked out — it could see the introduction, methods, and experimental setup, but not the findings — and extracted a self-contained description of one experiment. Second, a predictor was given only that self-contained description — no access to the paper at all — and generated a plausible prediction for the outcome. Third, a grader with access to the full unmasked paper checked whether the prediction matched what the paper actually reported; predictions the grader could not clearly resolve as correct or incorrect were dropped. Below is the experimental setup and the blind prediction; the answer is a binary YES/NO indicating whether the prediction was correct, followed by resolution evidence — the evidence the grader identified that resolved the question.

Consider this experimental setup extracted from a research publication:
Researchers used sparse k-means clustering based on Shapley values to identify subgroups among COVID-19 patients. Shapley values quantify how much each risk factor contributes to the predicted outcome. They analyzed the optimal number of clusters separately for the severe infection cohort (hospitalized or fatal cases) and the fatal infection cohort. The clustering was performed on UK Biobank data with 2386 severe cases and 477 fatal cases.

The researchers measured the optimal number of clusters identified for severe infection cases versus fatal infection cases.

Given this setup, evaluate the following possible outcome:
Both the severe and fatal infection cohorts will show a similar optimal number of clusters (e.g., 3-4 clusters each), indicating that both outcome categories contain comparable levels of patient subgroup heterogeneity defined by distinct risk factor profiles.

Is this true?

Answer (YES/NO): NO